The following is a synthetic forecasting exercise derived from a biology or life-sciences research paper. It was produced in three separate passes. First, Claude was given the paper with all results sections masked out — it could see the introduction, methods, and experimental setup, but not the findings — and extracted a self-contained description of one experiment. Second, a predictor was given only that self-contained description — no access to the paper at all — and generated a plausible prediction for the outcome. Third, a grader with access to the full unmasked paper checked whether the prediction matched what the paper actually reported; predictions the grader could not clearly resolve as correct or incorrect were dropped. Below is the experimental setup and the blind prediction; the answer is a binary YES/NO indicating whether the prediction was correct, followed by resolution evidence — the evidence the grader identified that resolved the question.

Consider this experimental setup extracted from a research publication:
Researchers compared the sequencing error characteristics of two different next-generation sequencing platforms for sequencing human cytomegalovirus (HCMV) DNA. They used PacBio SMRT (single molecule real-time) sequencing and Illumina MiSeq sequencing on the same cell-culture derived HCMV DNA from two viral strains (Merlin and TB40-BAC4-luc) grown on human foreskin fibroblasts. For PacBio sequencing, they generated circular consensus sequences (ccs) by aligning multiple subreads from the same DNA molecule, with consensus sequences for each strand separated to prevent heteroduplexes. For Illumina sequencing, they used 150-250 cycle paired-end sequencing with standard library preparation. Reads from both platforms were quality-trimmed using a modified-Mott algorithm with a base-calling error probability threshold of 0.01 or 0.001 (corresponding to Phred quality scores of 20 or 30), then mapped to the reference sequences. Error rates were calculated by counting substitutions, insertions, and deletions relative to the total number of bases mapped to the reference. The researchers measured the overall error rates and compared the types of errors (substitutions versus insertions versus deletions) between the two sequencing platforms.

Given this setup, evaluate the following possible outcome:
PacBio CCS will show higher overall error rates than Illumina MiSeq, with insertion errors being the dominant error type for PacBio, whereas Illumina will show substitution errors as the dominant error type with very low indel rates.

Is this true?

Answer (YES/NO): YES